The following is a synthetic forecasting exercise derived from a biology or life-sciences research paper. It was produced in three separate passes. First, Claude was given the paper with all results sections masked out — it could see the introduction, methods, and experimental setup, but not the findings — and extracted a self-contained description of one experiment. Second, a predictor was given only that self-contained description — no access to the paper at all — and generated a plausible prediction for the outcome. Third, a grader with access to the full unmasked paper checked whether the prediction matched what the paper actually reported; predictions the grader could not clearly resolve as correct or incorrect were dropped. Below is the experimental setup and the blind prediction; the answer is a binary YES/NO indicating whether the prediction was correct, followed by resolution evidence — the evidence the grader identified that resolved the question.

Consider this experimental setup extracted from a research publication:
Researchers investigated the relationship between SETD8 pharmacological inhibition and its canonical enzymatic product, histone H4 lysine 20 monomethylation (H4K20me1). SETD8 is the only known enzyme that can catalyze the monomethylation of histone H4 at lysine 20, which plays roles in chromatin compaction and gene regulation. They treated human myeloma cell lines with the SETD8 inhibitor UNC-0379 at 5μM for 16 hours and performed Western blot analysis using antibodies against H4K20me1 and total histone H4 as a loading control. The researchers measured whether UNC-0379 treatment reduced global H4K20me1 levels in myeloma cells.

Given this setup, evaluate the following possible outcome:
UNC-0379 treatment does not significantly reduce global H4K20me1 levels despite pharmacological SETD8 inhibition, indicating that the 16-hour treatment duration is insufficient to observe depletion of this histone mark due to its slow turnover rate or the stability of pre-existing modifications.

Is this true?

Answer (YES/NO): NO